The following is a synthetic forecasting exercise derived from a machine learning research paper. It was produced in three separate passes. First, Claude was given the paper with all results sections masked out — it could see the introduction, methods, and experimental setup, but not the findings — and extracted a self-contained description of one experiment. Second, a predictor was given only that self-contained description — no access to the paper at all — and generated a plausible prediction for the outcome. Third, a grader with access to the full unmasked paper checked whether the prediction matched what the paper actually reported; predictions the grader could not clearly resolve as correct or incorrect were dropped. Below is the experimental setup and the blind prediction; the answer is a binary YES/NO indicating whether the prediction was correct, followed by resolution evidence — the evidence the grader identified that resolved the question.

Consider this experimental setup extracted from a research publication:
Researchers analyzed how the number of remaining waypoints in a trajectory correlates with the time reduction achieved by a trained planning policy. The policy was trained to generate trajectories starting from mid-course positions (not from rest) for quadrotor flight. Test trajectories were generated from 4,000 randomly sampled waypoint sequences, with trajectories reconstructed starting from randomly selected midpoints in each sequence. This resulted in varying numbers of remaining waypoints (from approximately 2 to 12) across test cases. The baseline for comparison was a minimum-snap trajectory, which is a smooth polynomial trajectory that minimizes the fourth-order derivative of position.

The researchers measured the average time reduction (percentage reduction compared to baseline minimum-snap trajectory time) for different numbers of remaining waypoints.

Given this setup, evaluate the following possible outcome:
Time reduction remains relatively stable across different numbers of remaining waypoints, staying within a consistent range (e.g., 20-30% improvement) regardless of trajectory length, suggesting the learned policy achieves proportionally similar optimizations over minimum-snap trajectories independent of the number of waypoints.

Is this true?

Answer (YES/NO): NO